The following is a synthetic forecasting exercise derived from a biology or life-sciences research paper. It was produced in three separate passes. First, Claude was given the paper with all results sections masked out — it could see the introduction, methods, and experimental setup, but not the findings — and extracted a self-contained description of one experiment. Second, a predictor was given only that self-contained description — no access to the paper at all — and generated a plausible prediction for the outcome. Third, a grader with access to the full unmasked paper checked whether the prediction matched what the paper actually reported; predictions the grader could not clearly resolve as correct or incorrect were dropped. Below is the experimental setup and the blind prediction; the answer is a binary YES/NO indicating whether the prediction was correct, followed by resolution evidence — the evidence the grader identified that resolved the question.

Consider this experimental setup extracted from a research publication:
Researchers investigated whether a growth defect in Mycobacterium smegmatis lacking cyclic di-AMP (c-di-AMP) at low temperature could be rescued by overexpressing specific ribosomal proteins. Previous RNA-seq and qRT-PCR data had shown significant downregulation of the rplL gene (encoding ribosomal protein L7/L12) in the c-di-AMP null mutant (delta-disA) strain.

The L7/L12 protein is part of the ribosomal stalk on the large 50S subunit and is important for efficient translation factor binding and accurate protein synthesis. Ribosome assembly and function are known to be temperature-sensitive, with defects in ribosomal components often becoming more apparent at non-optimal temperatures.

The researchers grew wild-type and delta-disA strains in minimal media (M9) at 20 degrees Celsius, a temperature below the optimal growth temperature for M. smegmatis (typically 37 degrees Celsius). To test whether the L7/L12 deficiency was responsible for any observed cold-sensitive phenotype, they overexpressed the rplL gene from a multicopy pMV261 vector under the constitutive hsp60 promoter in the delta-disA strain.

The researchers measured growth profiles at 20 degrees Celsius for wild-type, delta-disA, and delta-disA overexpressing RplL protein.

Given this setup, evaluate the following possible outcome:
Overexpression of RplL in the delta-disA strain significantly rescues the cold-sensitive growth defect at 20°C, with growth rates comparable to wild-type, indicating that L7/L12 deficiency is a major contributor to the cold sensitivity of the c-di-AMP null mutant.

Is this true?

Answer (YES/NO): YES